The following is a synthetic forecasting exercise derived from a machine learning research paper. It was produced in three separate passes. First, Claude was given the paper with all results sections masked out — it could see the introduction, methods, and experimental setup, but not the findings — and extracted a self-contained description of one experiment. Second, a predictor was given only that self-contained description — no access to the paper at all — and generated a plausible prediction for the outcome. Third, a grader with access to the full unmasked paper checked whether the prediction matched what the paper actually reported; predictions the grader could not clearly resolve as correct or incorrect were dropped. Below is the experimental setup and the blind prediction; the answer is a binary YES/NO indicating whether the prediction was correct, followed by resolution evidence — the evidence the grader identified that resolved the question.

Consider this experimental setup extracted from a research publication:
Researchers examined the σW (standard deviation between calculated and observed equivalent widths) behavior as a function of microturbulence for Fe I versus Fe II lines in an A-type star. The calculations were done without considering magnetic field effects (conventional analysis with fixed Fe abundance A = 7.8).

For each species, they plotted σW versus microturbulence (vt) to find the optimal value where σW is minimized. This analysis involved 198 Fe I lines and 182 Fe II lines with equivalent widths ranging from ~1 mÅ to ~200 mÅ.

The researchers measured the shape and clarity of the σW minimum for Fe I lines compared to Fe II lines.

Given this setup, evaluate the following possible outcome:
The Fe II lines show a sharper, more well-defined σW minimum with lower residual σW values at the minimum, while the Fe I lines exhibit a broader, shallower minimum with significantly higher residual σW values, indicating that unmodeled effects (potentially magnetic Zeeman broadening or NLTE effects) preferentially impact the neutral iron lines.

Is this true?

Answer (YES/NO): NO